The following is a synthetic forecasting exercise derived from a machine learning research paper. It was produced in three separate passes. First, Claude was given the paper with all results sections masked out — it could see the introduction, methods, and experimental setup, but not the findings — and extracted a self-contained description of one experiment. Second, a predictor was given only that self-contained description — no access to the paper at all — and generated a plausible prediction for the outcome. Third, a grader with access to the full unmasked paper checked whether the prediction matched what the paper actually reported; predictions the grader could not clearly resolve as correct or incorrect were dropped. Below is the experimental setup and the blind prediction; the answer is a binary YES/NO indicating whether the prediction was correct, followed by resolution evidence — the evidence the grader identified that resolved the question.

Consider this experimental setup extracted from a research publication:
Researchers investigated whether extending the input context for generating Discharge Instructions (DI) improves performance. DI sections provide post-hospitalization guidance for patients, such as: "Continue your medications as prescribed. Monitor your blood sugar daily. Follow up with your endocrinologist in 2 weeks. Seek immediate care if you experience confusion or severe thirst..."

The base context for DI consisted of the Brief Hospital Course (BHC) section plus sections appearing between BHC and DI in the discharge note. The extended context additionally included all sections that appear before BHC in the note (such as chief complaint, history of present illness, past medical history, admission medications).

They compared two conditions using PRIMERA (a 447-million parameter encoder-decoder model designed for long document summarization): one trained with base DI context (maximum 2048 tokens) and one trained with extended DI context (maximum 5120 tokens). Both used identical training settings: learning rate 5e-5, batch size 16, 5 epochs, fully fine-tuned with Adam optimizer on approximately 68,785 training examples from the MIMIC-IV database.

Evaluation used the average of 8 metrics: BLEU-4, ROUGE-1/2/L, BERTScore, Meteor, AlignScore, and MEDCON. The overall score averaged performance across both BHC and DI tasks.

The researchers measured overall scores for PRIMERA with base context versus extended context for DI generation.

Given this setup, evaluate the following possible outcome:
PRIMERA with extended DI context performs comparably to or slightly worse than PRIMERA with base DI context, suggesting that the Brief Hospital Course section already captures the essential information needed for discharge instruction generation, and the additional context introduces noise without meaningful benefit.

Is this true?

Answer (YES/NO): YES